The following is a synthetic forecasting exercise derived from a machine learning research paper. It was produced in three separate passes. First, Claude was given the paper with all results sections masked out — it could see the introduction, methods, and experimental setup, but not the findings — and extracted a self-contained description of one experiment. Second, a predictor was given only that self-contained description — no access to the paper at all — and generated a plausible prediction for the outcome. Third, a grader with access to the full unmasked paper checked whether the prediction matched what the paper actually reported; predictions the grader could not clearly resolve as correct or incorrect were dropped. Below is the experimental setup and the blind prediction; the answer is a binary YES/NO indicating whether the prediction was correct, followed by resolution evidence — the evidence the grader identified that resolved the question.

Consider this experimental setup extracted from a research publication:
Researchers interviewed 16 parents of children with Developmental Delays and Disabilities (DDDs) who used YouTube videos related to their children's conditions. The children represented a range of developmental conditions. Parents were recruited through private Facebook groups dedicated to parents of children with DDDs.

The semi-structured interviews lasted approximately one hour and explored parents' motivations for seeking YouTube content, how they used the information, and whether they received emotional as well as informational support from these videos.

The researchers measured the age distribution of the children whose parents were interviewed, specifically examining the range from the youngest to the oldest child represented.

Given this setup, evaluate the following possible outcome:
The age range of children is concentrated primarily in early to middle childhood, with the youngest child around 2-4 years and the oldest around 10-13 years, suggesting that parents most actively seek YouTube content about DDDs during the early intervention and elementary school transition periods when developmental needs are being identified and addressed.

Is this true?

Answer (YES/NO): NO